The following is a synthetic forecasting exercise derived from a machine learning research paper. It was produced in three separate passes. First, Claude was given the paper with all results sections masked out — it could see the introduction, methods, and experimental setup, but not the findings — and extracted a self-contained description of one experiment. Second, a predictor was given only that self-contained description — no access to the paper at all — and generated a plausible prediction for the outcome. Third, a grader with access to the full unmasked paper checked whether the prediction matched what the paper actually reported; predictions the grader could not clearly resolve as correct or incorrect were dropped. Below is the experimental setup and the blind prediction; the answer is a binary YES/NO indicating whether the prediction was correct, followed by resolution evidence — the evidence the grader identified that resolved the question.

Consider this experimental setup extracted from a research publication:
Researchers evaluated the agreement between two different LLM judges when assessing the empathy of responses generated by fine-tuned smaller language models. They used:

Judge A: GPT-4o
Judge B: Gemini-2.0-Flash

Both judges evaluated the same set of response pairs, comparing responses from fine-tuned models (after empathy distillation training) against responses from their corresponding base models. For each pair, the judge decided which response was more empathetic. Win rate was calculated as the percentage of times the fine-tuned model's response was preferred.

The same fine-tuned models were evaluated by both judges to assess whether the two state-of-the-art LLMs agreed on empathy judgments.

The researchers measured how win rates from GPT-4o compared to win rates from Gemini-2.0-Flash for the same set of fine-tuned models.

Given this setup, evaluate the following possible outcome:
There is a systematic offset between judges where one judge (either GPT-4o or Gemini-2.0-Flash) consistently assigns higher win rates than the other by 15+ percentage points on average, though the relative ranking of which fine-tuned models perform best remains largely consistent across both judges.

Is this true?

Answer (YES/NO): NO